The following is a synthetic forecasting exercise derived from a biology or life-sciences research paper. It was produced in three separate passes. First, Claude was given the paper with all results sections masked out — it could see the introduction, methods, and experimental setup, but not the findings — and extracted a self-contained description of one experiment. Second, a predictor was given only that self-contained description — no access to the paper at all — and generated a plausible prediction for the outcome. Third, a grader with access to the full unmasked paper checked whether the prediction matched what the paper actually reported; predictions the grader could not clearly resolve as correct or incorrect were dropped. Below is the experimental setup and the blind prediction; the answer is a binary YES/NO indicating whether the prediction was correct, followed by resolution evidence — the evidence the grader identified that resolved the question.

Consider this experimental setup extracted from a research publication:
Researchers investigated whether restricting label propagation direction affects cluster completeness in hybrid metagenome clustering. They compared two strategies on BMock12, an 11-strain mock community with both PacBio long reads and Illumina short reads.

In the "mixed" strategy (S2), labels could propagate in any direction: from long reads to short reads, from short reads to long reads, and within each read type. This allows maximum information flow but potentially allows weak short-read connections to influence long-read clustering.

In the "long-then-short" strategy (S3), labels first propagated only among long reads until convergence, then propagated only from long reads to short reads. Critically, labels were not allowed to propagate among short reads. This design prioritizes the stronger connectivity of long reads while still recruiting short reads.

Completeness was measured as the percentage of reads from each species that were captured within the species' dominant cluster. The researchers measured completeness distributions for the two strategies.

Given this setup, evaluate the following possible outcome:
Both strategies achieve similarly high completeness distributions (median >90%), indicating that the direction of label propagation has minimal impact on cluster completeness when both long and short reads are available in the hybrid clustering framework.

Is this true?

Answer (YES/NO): NO